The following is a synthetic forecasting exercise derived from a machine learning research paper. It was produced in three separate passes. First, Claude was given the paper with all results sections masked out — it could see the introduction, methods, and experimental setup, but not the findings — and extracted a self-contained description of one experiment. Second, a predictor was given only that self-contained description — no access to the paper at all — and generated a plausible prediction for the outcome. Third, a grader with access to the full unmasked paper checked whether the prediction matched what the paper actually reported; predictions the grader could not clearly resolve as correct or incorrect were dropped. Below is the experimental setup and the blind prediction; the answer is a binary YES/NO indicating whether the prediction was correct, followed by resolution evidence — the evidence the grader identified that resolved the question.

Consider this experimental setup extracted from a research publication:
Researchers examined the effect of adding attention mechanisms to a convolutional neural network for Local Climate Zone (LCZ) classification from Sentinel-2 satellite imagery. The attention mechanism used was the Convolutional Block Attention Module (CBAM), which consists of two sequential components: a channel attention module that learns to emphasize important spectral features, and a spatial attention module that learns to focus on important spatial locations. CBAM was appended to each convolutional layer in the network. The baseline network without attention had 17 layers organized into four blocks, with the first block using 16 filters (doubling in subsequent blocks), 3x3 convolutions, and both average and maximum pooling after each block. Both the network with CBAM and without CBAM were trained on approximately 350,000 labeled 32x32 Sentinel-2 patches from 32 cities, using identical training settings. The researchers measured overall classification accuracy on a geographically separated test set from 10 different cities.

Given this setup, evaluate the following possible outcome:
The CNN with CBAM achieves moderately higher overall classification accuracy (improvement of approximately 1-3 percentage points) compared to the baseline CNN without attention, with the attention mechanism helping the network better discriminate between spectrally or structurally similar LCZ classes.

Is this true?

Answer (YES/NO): NO